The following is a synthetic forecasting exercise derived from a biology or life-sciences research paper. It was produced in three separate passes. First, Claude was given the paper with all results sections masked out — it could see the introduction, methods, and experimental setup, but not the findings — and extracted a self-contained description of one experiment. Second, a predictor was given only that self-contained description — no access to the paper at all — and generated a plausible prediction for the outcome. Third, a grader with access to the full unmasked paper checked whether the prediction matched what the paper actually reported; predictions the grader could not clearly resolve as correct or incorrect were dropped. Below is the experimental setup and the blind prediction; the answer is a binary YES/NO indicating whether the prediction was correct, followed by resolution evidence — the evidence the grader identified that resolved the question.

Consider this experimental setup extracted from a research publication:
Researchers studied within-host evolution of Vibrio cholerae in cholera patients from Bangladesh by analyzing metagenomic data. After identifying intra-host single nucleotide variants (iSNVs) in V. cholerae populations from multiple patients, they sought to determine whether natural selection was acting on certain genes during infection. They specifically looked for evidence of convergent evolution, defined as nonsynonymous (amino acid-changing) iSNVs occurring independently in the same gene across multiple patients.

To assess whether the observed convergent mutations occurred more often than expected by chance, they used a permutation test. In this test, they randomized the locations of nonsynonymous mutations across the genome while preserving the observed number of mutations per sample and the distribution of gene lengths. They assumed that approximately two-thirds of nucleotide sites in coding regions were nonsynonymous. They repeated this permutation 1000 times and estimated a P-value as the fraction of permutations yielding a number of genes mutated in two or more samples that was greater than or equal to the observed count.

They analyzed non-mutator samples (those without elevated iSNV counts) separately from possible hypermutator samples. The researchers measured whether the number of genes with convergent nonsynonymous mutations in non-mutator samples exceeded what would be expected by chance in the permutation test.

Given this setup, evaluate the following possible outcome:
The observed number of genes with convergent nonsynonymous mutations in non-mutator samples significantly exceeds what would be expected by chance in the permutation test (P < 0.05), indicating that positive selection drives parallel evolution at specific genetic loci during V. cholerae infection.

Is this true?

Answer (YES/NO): YES